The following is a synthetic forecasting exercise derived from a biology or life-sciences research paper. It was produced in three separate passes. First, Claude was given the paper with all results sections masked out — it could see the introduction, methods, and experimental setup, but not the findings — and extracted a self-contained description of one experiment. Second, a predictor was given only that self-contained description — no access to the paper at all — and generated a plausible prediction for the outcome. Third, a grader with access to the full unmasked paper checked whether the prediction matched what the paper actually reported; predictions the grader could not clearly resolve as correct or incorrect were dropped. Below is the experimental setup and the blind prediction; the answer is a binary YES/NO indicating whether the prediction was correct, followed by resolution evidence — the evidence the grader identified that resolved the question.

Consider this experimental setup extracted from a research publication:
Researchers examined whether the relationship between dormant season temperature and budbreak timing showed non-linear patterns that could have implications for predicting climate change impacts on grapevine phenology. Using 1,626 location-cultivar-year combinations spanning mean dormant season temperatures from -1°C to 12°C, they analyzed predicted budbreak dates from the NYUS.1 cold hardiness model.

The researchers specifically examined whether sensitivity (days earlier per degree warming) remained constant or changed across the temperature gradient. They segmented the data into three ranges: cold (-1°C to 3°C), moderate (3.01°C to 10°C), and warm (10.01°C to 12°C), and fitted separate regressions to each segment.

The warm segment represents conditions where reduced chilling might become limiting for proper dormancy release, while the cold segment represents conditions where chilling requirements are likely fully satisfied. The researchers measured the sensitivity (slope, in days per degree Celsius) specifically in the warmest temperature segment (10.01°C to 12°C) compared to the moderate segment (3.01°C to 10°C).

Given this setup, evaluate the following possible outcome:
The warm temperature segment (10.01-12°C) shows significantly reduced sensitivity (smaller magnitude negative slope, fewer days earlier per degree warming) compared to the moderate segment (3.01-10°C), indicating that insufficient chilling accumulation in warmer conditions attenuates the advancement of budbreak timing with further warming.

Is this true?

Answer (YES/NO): NO